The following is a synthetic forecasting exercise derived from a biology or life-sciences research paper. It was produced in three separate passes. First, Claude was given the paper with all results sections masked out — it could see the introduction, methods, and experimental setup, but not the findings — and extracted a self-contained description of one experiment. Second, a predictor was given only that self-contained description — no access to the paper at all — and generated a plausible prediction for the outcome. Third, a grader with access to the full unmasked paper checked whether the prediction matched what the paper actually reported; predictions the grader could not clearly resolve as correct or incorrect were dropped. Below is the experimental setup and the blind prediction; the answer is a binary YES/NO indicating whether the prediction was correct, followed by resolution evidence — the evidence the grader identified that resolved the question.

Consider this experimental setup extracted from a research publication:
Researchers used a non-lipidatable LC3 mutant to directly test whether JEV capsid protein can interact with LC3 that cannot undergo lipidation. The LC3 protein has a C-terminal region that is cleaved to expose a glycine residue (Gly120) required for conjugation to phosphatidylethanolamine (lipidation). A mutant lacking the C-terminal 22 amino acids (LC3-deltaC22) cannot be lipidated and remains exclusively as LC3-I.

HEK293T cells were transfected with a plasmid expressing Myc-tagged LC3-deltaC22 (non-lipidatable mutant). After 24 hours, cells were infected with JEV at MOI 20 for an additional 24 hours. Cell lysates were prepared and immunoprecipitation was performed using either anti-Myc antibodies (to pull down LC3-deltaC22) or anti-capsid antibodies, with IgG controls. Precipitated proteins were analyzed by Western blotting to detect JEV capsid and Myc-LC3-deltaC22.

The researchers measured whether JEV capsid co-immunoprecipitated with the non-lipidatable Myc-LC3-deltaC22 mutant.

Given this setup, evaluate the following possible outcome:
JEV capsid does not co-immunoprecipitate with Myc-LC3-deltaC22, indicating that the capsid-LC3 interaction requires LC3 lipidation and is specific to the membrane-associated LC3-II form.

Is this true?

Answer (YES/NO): NO